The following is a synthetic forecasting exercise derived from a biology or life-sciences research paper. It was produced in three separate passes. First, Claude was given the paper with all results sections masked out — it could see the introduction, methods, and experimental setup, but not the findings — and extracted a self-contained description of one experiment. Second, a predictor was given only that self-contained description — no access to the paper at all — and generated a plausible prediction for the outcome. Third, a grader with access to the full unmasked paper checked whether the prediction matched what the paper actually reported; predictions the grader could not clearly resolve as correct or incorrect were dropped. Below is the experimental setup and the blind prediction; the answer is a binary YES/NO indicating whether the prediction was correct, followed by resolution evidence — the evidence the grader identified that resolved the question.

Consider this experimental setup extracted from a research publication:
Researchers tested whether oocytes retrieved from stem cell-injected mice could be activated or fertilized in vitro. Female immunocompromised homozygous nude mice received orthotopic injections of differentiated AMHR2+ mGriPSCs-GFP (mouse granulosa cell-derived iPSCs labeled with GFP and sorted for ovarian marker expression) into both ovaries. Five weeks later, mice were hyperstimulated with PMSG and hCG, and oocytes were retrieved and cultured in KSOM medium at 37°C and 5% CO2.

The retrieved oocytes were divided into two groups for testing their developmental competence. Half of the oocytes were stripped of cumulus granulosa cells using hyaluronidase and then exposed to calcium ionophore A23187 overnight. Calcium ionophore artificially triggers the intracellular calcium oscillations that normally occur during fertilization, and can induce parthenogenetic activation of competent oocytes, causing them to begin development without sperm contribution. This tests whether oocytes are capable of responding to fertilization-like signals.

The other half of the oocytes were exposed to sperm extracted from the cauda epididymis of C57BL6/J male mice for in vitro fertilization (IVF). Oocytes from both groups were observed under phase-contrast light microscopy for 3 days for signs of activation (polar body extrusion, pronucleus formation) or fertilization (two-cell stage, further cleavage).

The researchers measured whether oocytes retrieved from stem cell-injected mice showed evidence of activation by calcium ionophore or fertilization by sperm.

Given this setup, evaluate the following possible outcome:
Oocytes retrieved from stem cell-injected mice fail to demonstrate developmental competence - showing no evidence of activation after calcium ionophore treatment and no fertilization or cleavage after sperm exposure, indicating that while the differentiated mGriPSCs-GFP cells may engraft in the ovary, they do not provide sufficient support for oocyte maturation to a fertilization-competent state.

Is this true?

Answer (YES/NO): NO